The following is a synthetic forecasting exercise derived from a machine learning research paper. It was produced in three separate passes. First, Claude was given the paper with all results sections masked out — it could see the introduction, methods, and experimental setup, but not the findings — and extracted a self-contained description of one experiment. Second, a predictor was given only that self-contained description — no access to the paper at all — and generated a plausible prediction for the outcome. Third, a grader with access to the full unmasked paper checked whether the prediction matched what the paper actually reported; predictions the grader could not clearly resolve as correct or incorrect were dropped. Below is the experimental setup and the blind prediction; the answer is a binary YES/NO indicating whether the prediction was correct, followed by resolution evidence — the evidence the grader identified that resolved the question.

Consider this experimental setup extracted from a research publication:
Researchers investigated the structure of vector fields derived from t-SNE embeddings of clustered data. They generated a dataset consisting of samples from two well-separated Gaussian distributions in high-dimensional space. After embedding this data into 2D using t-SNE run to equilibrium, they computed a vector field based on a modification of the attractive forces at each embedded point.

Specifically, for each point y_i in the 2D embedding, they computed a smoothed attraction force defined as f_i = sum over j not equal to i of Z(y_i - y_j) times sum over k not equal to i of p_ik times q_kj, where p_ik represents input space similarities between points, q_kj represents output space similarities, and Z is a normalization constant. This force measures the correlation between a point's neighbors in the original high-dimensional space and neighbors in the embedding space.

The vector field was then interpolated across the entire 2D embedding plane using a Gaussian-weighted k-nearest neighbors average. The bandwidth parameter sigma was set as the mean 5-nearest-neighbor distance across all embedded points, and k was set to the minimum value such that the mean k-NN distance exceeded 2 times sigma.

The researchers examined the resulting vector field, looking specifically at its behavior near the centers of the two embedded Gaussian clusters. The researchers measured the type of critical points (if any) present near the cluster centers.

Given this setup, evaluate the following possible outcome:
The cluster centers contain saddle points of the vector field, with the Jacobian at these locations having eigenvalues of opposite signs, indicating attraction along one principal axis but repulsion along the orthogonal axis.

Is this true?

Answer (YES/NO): NO